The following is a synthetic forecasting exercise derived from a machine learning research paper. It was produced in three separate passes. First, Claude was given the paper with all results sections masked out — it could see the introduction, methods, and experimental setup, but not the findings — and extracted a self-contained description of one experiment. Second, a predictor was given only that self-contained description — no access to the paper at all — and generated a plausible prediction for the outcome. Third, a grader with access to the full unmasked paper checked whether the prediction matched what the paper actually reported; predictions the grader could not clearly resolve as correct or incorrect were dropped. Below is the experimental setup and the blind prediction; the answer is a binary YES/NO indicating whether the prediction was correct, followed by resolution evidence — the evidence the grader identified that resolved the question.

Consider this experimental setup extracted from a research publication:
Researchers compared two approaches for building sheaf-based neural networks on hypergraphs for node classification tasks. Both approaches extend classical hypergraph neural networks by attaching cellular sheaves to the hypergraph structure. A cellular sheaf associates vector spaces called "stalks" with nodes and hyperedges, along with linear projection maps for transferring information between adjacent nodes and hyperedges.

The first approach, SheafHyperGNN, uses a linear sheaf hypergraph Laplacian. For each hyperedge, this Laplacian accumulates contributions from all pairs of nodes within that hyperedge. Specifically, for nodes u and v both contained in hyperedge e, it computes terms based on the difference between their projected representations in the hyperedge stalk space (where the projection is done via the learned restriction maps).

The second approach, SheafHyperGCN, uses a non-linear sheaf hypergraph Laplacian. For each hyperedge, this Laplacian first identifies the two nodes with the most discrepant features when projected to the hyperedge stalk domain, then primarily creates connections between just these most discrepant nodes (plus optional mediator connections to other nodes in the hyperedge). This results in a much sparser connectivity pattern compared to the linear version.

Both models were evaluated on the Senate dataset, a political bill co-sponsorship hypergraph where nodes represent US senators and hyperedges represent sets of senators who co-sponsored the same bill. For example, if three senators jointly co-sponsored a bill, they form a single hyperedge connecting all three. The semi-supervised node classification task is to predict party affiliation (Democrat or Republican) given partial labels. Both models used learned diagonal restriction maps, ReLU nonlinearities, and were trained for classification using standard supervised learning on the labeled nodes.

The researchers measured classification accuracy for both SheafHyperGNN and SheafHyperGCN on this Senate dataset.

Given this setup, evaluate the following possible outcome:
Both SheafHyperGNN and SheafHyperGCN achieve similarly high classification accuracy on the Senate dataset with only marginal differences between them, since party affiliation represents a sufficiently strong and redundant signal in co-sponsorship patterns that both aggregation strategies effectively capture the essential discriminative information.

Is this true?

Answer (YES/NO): YES